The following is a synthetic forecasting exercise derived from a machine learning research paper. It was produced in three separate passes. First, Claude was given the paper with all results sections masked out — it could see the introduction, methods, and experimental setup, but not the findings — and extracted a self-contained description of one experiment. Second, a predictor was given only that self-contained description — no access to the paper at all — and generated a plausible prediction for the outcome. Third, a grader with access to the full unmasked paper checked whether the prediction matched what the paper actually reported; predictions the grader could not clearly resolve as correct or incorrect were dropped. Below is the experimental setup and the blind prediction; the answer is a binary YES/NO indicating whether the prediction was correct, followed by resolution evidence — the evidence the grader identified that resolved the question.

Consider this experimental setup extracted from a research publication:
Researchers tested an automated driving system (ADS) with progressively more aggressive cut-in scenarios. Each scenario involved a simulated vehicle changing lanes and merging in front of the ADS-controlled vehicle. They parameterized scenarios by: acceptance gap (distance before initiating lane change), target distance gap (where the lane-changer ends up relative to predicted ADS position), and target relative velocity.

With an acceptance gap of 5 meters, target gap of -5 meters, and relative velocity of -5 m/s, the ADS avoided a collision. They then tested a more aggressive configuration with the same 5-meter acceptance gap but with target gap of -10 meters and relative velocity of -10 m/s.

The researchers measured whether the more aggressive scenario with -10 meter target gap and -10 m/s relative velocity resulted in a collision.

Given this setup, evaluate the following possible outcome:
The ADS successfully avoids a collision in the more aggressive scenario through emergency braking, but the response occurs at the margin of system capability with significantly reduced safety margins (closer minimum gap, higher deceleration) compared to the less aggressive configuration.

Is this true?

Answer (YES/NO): NO